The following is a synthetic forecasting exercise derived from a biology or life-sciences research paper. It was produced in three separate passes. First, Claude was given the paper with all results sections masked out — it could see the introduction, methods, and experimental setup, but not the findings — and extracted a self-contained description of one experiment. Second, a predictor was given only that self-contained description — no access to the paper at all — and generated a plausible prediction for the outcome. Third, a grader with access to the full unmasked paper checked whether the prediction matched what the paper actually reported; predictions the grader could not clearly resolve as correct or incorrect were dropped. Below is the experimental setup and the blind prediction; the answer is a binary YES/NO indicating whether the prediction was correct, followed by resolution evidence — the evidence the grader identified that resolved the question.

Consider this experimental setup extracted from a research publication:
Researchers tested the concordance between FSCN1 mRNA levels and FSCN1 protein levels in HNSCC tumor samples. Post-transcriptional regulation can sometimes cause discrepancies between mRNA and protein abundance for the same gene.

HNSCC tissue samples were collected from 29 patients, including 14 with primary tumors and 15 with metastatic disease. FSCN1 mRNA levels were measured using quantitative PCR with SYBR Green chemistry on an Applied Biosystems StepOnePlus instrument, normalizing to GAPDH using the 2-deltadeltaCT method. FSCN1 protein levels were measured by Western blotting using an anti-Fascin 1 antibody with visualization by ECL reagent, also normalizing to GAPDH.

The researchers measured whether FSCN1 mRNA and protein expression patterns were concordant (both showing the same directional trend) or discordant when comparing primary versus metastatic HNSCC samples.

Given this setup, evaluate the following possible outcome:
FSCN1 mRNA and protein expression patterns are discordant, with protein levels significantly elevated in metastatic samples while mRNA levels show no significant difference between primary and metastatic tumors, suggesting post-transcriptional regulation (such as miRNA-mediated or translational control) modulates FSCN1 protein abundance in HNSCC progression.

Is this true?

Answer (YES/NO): NO